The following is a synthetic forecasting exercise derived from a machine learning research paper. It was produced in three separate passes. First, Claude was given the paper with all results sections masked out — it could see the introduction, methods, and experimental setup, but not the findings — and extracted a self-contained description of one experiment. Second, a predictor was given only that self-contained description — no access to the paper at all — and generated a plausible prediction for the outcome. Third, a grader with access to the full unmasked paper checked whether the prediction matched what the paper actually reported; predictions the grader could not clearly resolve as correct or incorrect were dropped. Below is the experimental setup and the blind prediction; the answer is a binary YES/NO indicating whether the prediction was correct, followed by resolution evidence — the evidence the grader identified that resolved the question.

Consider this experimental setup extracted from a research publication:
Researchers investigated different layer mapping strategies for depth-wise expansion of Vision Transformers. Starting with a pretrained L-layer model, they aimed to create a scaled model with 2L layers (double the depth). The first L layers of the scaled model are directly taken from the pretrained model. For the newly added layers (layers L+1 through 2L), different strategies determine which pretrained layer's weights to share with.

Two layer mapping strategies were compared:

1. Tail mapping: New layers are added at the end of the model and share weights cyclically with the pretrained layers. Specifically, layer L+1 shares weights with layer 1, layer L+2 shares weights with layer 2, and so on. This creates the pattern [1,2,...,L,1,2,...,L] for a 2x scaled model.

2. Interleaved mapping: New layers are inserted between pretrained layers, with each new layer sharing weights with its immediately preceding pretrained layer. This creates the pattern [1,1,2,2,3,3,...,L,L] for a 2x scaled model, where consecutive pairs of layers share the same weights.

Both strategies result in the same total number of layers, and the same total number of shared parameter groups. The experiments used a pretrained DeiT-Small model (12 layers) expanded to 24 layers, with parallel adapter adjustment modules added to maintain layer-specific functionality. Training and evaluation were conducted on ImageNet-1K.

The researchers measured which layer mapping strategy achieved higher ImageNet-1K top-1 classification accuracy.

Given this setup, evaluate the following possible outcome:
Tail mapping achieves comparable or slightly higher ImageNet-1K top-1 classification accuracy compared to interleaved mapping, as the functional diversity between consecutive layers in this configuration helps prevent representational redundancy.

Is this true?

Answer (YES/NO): NO